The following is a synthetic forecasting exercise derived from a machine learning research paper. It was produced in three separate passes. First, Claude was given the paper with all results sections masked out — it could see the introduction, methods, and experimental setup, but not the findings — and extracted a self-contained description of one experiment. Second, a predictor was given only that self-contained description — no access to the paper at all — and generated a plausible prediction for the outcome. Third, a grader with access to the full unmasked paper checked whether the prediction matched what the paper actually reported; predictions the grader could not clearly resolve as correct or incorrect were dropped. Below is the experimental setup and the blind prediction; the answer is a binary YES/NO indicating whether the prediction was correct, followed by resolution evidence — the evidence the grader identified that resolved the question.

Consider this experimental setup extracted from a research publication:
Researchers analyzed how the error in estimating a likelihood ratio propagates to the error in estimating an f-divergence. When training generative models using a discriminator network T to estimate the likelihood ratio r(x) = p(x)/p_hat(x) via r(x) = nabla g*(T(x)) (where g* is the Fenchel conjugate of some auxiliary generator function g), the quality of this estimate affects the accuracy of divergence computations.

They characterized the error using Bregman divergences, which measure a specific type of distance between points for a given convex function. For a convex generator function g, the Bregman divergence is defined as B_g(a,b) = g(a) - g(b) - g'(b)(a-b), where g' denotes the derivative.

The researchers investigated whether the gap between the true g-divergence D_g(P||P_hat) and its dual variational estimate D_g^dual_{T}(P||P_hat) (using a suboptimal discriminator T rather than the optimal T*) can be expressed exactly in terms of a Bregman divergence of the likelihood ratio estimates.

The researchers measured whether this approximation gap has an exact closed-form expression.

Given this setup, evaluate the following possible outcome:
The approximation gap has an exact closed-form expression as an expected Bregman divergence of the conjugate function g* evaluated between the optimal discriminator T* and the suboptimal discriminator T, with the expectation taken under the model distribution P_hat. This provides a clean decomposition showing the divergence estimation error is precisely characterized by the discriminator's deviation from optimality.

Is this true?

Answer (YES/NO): NO